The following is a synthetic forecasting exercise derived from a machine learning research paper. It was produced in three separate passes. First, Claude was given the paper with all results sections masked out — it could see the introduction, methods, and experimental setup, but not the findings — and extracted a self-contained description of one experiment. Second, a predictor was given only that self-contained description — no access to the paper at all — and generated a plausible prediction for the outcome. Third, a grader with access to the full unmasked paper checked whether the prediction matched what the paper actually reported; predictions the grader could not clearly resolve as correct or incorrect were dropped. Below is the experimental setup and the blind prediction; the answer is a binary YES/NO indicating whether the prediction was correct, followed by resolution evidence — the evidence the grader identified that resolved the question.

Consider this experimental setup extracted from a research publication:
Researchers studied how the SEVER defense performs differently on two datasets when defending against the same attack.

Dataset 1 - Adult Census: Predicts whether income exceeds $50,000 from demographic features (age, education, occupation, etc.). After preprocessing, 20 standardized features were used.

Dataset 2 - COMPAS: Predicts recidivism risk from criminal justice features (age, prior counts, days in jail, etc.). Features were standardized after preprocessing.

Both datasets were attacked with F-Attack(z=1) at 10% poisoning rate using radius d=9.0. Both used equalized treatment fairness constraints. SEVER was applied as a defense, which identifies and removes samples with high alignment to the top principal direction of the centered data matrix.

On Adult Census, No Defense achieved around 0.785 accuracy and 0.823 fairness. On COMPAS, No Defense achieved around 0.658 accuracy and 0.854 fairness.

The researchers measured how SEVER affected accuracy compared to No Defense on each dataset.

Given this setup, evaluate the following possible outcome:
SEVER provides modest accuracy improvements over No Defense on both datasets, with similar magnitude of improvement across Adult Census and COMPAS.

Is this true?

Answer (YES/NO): NO